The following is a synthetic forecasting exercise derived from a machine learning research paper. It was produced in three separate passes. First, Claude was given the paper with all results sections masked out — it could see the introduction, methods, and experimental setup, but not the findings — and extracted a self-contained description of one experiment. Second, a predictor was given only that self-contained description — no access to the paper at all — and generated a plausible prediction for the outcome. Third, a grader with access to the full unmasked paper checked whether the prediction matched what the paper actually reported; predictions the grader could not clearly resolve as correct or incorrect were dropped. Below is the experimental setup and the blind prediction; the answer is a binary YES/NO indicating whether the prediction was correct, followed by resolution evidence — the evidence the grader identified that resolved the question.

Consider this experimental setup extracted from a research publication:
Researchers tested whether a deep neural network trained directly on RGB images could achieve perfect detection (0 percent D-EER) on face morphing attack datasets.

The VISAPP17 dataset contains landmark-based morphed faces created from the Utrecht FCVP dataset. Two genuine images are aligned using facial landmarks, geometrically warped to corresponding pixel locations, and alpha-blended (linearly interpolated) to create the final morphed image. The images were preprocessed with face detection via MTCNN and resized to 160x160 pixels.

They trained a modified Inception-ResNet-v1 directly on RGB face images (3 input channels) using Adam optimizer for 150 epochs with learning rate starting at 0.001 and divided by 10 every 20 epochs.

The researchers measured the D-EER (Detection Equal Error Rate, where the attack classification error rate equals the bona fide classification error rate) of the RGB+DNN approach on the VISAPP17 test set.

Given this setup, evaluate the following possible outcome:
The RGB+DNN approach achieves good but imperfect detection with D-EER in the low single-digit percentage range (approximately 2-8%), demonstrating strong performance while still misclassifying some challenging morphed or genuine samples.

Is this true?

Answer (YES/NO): NO